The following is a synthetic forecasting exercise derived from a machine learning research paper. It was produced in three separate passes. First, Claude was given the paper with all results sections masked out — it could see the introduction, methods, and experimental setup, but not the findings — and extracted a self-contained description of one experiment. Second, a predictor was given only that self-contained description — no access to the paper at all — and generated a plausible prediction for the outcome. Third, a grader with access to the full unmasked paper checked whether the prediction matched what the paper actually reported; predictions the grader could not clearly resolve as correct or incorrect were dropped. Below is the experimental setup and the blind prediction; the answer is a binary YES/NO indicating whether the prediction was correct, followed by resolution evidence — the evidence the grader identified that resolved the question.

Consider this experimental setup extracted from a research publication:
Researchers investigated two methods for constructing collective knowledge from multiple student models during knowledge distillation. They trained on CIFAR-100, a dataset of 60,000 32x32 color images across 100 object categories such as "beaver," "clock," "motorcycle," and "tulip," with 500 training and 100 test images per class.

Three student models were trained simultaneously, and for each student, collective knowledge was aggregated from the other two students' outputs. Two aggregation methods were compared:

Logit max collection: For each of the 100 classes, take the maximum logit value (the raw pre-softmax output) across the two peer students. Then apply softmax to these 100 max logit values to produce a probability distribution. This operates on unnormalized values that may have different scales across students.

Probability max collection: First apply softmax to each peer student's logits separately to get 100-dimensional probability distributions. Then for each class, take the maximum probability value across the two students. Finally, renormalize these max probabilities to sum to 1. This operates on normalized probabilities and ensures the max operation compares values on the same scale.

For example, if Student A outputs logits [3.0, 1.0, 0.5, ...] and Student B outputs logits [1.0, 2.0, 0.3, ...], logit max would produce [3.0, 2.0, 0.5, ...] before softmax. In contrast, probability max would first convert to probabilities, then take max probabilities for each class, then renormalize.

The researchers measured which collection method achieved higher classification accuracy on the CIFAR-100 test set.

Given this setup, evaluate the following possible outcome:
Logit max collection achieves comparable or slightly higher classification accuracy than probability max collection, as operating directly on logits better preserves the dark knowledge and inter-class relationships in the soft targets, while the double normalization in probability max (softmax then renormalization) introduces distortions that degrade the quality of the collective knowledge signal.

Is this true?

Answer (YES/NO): YES